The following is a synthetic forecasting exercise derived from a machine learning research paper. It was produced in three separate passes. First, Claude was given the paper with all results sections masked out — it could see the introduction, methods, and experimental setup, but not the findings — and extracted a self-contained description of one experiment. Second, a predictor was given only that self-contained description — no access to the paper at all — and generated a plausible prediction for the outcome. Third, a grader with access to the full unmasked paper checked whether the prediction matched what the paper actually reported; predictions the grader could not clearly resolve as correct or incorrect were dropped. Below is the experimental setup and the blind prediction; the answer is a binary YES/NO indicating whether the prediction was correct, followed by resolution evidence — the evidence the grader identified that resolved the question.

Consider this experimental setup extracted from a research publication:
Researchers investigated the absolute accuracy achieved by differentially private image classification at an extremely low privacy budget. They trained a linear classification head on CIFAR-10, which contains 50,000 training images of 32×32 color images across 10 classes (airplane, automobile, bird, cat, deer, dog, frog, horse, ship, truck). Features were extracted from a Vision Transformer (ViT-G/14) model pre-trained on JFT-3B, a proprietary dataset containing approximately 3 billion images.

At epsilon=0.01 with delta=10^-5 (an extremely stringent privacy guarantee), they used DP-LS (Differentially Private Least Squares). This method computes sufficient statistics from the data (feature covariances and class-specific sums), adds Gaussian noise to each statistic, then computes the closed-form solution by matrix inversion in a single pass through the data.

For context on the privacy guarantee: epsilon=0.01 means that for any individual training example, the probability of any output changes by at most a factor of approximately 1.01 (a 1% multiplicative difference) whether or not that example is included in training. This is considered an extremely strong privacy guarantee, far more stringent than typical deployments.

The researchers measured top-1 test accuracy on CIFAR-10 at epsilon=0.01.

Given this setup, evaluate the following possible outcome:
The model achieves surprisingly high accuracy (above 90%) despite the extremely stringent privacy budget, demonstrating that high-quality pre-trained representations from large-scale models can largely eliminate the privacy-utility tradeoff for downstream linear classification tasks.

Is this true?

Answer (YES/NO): YES